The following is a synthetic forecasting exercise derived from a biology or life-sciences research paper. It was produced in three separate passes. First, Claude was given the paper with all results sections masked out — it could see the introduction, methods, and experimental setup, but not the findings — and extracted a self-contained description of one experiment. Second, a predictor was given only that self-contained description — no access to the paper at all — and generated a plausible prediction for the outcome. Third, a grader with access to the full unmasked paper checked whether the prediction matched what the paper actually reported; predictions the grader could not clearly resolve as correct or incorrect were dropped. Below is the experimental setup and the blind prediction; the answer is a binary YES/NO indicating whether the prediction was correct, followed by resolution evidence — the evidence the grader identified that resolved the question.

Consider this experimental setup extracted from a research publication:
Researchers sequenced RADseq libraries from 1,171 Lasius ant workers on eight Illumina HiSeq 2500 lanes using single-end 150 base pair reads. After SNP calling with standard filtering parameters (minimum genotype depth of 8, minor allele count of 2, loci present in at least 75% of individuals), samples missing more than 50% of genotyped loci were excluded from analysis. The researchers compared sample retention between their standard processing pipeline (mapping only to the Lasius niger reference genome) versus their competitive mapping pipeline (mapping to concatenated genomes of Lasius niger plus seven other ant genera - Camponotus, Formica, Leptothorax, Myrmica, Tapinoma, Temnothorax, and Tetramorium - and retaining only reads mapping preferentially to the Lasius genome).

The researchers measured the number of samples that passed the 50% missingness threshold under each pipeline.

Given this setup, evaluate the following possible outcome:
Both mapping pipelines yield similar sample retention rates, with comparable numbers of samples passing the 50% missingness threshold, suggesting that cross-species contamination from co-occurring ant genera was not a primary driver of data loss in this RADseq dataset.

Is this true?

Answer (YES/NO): YES